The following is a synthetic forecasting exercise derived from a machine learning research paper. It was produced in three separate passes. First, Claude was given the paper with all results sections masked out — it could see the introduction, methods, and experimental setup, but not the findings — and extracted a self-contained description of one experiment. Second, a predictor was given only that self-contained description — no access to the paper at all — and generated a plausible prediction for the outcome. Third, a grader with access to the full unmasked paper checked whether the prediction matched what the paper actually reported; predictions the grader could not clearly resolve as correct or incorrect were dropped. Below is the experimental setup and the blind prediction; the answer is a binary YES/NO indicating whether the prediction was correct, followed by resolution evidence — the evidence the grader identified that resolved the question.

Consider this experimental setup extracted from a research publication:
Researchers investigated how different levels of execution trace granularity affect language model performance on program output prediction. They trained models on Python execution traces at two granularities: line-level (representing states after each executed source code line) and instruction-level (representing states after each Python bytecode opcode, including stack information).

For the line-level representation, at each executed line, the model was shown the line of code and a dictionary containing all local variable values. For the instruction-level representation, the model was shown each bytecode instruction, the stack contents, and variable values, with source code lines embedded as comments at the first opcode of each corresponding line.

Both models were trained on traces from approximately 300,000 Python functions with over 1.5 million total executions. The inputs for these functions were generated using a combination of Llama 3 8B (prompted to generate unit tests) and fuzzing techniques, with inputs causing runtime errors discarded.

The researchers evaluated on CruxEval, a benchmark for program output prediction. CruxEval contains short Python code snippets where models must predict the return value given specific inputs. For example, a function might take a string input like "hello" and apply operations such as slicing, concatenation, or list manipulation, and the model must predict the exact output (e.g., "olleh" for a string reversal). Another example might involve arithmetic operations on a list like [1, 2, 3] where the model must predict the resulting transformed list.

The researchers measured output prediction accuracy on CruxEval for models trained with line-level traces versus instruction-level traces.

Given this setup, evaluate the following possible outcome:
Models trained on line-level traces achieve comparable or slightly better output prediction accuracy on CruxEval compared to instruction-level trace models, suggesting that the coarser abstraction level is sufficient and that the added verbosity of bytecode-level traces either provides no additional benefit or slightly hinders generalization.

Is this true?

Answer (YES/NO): NO